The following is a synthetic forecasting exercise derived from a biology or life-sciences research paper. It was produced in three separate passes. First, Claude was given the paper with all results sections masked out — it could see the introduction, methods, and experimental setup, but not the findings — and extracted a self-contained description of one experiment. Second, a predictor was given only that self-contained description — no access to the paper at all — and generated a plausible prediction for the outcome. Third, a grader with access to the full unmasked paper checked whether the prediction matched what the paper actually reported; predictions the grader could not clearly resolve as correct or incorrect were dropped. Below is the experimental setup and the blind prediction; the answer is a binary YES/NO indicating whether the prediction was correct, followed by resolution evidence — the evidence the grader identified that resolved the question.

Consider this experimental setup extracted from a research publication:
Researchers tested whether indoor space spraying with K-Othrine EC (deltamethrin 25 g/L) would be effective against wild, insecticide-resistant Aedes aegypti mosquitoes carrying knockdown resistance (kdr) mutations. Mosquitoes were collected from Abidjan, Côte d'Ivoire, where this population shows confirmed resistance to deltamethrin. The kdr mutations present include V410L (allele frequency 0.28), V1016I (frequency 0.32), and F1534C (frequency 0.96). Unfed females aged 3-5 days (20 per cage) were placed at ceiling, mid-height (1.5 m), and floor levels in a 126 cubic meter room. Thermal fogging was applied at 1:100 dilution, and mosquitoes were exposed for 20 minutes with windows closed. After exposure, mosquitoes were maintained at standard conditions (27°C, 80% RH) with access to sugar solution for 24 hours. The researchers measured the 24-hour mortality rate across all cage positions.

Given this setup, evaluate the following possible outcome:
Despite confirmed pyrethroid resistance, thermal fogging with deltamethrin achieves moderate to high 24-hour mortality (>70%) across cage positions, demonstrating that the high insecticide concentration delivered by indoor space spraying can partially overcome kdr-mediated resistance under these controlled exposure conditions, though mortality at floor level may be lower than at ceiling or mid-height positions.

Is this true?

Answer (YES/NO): NO